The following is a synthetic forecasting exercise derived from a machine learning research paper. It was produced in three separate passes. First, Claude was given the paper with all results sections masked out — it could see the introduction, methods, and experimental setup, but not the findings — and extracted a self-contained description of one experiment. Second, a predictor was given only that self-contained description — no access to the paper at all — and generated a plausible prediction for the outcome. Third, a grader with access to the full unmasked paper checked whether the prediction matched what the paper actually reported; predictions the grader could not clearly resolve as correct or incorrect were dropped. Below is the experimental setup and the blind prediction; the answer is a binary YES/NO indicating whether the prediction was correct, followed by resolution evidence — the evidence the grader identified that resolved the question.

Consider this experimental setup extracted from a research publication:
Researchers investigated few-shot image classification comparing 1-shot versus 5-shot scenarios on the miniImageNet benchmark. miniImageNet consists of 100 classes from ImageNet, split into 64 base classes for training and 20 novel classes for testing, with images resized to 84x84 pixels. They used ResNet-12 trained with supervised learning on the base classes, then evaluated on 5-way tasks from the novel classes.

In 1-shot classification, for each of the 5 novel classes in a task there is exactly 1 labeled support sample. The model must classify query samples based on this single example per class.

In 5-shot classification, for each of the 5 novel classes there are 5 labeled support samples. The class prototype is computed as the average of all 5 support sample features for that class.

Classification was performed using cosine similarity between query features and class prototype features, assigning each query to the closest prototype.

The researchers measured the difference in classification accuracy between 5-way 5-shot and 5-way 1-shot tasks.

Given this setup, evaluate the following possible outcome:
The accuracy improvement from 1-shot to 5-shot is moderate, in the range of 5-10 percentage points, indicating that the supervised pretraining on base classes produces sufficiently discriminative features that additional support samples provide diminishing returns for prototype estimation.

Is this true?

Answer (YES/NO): NO